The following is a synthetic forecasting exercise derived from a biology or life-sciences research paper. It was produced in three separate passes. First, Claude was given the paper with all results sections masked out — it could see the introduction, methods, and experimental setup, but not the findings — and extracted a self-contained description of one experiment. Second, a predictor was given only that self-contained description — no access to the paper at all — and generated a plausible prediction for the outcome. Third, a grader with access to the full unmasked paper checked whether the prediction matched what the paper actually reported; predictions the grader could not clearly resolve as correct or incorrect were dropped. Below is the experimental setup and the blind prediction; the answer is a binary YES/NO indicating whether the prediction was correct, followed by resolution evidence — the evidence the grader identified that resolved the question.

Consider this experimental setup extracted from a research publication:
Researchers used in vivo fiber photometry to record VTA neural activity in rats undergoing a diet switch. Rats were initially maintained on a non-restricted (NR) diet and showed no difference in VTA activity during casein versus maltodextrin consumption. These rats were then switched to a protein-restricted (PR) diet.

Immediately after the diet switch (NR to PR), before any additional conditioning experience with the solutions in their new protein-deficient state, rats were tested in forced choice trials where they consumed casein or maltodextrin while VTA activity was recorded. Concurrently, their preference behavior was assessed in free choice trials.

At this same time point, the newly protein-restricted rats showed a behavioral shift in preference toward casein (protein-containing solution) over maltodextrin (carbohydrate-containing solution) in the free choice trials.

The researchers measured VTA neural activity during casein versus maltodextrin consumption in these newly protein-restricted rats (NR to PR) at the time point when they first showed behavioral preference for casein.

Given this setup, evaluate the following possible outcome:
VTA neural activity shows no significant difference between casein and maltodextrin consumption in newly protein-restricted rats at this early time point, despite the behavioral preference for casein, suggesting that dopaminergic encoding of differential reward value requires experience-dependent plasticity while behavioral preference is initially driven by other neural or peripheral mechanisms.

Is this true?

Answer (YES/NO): YES